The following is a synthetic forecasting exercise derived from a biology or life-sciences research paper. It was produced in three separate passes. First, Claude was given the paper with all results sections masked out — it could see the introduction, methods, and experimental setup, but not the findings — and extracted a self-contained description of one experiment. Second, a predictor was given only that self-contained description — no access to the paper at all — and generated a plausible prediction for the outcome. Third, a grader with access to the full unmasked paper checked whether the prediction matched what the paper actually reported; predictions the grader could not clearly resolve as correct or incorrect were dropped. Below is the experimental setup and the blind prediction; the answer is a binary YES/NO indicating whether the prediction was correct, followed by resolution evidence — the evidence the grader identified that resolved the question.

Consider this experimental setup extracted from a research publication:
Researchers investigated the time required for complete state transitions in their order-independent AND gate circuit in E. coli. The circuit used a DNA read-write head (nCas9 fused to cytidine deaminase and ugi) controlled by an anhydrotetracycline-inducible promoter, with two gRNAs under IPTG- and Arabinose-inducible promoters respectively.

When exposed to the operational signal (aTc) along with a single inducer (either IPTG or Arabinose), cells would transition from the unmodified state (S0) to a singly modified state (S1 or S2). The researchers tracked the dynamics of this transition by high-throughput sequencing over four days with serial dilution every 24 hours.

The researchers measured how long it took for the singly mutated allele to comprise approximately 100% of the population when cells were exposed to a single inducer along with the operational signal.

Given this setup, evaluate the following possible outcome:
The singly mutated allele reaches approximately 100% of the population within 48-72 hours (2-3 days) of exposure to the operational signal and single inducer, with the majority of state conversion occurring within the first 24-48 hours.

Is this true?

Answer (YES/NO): NO